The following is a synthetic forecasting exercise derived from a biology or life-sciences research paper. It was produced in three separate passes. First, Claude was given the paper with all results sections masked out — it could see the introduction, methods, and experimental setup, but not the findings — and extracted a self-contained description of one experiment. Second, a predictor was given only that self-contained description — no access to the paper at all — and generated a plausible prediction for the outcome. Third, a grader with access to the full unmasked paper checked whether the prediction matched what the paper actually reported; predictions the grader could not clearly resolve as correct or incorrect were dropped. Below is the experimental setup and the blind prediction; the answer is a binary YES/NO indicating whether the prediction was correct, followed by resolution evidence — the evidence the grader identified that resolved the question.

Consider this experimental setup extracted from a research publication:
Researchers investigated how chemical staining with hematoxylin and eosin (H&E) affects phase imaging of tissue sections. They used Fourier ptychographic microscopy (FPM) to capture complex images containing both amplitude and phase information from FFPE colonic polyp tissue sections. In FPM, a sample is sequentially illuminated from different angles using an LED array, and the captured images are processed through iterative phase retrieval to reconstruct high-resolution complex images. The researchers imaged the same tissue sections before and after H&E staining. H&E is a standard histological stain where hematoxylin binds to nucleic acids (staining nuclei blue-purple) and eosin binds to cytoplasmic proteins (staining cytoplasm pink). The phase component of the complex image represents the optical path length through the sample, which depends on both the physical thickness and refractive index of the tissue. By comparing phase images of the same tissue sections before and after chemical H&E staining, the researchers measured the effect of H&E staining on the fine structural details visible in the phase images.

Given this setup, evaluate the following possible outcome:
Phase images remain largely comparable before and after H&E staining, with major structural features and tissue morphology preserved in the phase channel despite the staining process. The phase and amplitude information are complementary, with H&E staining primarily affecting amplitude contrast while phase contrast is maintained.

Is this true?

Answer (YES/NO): NO